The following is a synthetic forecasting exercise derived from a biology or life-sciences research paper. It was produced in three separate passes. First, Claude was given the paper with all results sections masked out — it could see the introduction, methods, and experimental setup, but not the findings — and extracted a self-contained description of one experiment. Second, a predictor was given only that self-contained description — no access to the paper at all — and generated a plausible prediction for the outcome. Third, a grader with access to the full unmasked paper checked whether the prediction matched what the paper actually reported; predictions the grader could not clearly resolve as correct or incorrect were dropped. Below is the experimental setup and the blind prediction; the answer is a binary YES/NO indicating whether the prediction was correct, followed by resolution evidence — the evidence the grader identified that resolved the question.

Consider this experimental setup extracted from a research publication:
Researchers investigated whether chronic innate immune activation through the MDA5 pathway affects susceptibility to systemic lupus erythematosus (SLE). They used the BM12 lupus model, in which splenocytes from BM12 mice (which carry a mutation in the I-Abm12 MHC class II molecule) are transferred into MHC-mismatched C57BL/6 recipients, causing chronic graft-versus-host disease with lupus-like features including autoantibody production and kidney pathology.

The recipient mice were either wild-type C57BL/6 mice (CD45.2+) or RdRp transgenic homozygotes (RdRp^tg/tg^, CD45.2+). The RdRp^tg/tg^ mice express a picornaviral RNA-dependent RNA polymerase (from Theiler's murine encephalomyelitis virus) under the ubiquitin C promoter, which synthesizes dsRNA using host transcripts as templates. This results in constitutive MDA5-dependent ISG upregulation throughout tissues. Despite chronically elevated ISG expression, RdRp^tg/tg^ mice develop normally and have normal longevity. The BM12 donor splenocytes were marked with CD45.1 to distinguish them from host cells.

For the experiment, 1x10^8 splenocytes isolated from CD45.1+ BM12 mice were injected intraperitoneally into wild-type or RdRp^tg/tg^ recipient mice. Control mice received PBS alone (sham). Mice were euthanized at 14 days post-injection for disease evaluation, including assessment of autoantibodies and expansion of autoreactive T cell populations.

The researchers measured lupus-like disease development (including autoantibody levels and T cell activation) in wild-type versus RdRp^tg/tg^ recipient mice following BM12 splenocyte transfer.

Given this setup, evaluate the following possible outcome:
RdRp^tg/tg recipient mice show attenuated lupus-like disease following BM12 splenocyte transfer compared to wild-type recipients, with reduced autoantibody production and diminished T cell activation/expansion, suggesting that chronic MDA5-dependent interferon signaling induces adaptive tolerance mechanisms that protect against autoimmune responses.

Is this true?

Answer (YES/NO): YES